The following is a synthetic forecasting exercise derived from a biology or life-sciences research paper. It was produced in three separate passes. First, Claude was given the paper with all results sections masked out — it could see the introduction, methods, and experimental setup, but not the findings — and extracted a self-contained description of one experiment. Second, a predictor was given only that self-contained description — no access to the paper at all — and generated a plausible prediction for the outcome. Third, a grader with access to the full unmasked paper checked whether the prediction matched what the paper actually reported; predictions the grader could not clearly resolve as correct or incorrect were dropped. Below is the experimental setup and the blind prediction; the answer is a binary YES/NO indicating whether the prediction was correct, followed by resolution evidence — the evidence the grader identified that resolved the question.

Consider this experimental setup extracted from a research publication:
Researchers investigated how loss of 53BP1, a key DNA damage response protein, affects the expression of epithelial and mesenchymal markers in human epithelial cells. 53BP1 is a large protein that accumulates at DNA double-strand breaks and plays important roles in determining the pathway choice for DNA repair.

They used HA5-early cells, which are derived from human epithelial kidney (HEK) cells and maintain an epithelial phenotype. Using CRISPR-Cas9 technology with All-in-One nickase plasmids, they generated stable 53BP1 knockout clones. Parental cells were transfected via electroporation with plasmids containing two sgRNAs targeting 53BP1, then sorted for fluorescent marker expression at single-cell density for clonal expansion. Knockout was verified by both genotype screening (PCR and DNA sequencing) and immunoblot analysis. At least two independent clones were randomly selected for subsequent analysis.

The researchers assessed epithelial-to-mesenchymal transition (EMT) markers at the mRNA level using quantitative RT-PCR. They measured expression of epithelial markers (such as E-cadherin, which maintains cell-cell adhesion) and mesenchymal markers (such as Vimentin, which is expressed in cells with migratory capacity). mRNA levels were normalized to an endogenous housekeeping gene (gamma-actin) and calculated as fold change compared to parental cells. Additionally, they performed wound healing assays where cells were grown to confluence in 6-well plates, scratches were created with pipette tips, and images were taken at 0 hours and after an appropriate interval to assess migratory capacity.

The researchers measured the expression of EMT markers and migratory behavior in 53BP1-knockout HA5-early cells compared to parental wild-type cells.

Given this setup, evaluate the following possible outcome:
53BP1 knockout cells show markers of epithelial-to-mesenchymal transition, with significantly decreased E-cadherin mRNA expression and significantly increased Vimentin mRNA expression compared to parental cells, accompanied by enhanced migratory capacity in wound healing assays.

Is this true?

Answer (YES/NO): YES